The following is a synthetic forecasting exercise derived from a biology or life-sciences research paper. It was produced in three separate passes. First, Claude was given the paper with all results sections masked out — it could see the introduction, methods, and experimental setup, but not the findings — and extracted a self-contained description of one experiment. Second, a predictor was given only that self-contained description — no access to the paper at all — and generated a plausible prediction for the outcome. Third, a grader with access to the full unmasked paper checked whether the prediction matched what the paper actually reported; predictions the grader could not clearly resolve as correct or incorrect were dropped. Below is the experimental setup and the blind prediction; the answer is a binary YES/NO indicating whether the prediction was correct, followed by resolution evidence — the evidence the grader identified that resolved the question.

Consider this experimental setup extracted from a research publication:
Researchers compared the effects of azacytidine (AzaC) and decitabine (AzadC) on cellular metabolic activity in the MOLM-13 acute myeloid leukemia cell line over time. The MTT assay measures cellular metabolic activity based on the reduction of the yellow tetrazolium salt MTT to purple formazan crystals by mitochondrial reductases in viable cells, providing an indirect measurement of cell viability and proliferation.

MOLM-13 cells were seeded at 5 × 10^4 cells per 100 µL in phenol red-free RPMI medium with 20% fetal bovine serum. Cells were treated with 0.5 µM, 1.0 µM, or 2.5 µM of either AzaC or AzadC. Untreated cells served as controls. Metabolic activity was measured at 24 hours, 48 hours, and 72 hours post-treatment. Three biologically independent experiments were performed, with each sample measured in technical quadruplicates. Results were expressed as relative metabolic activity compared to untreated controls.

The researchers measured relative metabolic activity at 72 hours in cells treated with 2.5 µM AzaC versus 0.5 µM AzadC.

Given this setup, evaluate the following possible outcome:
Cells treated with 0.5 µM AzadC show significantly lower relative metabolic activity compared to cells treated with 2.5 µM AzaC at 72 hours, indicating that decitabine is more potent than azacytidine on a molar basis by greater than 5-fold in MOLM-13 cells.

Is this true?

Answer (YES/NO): YES